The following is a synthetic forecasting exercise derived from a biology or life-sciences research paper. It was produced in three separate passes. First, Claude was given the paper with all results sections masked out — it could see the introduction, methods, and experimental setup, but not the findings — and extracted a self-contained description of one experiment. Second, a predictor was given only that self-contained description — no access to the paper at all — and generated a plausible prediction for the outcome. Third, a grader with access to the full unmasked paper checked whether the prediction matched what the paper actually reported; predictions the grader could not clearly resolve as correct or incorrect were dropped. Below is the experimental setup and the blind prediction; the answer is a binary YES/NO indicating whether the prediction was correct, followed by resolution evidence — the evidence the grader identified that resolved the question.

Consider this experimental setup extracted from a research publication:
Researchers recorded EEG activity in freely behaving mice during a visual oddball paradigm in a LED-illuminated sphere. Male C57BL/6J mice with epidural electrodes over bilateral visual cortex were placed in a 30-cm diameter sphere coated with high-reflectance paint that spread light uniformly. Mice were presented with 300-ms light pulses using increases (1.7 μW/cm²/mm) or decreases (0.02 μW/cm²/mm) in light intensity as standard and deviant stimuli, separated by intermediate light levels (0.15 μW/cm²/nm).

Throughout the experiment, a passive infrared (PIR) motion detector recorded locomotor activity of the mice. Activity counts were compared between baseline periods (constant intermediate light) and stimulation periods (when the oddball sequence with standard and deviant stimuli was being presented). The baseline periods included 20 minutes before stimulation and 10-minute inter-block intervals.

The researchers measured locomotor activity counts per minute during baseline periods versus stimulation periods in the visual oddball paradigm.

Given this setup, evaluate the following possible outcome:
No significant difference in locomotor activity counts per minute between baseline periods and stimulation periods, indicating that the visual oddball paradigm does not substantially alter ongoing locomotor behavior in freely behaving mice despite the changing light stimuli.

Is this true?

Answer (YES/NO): YES